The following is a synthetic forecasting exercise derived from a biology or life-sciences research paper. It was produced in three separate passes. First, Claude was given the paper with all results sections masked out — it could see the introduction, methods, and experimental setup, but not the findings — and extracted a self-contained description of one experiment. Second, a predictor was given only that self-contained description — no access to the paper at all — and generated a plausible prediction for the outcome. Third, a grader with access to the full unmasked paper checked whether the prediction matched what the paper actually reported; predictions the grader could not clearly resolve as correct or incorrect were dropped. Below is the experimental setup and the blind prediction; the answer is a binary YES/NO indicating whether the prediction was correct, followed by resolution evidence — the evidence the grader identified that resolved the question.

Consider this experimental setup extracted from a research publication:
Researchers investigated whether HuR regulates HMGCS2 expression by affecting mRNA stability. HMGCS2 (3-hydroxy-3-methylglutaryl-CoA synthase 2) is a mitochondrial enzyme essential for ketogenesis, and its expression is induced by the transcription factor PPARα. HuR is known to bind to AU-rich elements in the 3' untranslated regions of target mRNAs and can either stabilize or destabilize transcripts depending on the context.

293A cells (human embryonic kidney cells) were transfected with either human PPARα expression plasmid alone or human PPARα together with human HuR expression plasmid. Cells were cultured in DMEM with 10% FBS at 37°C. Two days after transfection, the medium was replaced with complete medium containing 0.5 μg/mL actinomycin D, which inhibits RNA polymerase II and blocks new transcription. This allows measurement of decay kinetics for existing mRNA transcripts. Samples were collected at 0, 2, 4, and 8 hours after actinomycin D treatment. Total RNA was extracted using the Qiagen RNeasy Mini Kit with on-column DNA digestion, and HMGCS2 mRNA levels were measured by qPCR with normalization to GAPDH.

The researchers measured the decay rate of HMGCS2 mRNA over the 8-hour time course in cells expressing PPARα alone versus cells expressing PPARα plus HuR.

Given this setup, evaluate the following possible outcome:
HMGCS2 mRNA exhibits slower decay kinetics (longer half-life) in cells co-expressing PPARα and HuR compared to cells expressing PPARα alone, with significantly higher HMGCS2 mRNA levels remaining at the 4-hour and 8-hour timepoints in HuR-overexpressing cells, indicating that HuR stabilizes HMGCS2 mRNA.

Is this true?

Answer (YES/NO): NO